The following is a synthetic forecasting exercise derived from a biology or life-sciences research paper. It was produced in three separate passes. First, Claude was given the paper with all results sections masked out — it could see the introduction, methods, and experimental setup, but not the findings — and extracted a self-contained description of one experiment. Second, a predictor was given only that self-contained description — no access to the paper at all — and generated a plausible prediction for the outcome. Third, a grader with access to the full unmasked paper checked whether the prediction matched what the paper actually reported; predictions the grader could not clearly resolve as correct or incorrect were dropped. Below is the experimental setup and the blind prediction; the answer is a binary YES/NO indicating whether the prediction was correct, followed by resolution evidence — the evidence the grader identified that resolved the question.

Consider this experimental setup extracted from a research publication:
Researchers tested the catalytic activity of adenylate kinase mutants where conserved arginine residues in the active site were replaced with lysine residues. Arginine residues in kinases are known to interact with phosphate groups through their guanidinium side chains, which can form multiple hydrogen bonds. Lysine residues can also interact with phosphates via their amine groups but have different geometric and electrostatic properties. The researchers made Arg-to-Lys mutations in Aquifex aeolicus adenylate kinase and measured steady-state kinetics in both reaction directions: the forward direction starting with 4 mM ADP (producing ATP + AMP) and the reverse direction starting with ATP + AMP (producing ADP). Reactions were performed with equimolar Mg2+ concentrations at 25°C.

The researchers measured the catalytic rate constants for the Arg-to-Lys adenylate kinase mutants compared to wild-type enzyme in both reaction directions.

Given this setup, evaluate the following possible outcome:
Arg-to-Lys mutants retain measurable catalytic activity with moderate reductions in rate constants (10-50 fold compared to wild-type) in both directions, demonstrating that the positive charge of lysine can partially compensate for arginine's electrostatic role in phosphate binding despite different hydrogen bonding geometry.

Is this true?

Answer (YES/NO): NO